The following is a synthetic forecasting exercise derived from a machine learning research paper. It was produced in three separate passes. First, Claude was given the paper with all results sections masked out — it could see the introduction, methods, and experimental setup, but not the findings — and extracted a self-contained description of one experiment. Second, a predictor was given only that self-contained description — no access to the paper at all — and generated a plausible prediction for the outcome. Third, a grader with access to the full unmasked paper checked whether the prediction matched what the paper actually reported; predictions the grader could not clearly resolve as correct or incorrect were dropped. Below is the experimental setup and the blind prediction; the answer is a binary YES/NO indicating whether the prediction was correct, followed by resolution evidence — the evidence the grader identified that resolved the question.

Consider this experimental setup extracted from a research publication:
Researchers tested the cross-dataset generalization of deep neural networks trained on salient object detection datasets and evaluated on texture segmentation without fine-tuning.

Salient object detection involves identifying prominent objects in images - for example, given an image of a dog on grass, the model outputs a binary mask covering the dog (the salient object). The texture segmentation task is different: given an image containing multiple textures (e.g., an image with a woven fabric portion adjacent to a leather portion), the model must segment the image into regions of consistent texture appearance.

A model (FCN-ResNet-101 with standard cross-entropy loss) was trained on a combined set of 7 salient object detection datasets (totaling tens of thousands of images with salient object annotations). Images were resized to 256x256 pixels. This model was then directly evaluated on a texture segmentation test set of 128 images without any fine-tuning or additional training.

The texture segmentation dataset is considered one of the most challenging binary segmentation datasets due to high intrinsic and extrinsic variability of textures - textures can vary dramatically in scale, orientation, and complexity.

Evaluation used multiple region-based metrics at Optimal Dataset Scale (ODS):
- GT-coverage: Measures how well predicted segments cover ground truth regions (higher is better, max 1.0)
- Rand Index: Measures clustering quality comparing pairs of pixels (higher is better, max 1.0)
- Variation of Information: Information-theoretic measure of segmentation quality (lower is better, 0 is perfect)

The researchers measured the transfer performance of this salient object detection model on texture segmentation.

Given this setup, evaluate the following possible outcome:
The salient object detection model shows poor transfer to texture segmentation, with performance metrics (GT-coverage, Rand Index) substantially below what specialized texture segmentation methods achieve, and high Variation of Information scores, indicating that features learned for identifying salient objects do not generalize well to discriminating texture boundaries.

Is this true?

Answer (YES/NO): YES